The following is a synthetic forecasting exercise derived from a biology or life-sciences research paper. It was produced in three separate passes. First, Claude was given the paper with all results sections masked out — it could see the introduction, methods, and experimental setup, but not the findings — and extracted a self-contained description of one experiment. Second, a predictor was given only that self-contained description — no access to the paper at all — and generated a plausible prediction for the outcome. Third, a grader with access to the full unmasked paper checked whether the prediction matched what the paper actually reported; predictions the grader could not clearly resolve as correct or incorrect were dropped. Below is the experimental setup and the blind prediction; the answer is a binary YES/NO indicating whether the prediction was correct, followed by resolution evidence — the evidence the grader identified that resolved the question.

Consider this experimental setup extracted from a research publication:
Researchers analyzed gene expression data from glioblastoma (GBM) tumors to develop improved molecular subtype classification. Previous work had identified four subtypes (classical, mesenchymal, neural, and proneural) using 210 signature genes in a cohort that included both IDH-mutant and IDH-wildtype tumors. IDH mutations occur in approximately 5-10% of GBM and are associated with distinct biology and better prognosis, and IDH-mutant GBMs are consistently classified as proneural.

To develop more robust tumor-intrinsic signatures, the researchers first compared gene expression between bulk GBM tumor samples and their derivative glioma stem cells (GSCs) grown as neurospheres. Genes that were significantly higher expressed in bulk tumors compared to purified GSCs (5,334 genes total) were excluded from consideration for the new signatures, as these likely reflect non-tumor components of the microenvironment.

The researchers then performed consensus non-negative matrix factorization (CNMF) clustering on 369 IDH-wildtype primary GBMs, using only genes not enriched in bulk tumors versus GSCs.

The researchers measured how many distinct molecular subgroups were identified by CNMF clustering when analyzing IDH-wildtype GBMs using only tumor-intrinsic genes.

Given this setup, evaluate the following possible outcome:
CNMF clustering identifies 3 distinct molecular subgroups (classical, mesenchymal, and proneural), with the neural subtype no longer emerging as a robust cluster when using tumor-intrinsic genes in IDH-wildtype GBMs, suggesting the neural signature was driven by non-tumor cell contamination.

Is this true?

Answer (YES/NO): YES